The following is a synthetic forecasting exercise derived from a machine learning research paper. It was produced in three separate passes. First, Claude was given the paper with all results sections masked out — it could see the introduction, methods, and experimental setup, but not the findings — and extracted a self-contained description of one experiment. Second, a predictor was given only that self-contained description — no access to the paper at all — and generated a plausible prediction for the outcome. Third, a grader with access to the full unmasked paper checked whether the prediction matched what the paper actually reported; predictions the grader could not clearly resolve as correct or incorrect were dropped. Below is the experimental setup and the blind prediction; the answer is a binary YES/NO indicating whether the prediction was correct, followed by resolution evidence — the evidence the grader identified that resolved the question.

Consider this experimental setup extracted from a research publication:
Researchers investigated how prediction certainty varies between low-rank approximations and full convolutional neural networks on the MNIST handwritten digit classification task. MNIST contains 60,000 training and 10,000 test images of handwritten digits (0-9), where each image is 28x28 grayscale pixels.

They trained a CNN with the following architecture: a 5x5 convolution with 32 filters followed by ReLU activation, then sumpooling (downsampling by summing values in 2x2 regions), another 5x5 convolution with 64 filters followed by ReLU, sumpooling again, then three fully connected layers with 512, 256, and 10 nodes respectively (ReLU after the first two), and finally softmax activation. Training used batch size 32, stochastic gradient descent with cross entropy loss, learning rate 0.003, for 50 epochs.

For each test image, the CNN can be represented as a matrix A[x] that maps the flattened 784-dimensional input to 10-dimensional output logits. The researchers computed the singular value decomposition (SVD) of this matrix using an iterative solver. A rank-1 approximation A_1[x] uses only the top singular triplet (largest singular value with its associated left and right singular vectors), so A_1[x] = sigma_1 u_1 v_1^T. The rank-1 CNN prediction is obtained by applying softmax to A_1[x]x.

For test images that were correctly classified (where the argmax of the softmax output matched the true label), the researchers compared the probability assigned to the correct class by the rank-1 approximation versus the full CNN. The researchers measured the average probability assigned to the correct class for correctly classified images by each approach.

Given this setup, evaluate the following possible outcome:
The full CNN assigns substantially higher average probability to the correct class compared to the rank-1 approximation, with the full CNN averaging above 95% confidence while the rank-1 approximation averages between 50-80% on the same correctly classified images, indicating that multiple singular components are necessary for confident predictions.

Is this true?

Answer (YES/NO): YES